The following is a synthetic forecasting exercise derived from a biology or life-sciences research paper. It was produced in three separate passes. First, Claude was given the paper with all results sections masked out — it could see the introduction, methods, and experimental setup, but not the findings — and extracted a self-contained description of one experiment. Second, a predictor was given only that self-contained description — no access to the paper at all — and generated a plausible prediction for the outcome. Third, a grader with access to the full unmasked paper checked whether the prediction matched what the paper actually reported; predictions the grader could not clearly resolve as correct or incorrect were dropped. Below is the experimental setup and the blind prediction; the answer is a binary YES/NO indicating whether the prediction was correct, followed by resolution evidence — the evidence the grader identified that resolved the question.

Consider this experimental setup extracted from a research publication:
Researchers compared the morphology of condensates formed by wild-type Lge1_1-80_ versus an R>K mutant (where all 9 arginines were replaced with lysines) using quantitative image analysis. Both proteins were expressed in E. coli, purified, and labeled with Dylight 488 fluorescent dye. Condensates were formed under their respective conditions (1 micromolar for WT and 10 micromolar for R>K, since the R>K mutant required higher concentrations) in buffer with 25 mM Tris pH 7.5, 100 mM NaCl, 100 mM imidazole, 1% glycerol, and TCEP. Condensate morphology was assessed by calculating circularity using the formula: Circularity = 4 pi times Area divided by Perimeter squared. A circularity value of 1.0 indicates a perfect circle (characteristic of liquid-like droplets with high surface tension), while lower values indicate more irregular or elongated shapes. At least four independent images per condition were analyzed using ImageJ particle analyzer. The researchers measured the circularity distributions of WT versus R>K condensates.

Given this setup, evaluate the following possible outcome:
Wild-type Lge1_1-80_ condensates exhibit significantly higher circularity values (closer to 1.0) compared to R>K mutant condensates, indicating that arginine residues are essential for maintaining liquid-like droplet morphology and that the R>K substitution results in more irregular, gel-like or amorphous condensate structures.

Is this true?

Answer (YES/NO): NO